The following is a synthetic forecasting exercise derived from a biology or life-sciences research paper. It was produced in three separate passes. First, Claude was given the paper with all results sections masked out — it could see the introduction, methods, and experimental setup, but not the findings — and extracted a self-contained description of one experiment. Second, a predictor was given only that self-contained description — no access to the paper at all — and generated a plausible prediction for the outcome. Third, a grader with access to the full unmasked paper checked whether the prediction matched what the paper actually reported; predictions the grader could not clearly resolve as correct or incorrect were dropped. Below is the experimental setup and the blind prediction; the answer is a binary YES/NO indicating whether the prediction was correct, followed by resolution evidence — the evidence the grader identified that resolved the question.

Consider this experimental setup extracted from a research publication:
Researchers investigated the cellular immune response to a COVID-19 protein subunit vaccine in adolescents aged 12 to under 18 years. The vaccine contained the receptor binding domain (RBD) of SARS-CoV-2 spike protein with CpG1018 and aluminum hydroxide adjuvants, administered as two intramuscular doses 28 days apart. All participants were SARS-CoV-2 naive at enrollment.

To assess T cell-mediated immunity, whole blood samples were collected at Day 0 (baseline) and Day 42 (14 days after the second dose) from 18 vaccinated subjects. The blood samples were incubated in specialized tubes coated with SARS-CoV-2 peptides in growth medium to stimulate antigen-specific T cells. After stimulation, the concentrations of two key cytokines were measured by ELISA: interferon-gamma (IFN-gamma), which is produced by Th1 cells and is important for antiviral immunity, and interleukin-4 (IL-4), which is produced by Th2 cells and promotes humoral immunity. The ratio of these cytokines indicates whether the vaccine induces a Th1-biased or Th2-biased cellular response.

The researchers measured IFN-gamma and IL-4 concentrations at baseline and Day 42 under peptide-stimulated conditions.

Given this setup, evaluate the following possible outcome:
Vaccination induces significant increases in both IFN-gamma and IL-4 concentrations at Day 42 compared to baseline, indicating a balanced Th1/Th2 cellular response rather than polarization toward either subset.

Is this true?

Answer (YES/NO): NO